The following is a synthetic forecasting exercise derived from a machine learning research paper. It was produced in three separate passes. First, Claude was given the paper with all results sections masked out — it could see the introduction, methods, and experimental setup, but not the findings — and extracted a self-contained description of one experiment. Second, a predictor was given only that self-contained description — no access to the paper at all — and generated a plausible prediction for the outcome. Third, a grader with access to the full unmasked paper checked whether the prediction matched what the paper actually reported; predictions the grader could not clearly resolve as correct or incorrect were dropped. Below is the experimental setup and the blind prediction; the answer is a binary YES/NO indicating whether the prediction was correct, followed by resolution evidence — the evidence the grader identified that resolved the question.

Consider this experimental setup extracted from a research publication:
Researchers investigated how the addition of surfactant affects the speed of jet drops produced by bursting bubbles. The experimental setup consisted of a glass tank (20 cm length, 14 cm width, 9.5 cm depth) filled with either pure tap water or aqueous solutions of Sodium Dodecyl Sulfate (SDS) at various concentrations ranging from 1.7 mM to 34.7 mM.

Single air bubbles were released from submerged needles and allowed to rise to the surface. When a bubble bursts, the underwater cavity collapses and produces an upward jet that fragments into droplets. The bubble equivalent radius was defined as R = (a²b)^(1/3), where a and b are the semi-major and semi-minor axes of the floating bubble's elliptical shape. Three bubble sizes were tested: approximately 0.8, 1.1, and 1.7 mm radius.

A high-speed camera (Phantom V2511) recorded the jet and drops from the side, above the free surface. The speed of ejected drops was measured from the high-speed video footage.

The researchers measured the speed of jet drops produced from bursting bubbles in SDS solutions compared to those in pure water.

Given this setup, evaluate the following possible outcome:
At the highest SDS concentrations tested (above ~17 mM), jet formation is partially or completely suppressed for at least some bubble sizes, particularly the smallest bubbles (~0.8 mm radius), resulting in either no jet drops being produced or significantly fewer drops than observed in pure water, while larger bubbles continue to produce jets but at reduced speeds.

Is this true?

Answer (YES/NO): NO